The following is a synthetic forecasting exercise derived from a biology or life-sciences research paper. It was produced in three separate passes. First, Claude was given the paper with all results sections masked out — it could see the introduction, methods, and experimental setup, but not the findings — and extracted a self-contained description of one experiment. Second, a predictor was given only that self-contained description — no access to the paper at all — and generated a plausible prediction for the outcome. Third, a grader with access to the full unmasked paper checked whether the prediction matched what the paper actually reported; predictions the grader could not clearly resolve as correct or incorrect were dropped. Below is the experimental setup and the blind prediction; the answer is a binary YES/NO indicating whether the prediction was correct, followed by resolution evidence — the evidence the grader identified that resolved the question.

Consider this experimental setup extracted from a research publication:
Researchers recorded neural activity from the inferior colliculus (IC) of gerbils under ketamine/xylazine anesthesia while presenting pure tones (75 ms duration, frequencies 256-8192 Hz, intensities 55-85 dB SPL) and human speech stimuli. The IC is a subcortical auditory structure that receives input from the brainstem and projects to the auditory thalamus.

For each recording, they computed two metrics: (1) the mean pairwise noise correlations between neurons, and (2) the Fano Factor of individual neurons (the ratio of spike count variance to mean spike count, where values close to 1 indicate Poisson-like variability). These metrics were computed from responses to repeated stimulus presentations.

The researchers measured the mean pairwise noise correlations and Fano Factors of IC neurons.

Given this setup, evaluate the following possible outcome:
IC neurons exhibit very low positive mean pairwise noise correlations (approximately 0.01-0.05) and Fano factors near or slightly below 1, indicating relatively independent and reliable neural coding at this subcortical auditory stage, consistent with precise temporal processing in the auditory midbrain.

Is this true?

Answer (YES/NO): YES